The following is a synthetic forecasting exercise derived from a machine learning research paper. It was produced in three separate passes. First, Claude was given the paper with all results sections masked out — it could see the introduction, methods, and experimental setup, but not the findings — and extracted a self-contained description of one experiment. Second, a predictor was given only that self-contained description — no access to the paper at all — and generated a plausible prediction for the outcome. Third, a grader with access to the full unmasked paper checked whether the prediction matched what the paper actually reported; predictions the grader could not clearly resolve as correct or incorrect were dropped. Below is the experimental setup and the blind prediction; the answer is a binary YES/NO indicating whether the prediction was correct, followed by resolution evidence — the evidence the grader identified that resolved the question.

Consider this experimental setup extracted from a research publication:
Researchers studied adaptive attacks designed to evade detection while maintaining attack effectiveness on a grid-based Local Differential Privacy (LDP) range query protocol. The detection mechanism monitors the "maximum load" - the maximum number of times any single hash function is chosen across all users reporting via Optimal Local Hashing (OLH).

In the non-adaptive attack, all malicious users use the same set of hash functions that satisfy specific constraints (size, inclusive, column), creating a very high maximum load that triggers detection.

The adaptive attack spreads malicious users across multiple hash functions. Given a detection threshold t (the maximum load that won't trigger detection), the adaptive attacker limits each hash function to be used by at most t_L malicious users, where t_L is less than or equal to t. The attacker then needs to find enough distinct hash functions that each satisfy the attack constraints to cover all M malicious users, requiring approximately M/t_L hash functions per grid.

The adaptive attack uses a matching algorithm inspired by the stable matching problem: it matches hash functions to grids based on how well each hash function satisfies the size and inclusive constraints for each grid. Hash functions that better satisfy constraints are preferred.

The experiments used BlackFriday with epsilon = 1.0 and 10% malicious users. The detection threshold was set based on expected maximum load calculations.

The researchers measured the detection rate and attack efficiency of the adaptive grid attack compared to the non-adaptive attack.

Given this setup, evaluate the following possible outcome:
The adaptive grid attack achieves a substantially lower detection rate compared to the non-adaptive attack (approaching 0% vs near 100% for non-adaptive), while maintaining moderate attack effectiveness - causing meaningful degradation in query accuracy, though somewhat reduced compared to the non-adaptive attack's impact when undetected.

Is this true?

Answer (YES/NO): NO